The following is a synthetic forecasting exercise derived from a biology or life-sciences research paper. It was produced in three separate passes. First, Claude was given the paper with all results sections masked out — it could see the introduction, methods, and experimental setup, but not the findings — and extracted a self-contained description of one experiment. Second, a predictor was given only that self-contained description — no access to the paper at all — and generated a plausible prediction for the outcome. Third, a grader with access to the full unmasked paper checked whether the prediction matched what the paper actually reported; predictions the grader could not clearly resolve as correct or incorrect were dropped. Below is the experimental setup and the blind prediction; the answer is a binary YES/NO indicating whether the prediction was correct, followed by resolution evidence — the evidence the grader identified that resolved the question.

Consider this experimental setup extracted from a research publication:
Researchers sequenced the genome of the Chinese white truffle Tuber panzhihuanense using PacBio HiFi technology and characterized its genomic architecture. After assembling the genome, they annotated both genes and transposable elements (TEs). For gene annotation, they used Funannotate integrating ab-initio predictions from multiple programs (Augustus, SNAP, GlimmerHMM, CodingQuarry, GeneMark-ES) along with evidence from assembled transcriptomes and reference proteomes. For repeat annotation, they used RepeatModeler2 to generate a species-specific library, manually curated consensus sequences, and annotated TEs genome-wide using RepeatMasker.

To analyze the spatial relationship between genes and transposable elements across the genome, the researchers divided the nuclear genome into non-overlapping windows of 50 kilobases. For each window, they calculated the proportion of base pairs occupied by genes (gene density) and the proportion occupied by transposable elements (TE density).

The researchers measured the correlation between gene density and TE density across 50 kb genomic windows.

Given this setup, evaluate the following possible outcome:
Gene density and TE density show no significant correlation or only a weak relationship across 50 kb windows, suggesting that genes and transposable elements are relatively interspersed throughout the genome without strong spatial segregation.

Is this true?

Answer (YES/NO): NO